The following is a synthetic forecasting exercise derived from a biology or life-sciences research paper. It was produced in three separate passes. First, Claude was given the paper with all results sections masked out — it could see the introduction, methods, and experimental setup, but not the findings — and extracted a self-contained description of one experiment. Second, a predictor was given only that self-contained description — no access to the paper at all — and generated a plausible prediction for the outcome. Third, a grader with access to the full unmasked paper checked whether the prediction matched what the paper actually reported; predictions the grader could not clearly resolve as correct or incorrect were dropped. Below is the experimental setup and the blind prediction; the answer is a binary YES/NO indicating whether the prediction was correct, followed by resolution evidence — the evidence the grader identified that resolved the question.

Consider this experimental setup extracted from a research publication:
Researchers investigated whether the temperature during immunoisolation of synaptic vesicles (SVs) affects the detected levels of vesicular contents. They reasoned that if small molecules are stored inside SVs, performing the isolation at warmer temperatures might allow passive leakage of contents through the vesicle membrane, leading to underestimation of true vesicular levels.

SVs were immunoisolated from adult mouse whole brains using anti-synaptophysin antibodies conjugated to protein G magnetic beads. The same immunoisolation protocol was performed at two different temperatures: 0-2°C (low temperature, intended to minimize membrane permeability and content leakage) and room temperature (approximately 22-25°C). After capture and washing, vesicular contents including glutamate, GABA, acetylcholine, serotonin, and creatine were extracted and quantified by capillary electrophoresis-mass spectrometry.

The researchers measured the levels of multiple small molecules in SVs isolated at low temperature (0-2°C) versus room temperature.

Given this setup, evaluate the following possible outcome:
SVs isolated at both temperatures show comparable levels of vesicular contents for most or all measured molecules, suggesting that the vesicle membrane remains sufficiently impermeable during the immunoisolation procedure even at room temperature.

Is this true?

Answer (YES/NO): NO